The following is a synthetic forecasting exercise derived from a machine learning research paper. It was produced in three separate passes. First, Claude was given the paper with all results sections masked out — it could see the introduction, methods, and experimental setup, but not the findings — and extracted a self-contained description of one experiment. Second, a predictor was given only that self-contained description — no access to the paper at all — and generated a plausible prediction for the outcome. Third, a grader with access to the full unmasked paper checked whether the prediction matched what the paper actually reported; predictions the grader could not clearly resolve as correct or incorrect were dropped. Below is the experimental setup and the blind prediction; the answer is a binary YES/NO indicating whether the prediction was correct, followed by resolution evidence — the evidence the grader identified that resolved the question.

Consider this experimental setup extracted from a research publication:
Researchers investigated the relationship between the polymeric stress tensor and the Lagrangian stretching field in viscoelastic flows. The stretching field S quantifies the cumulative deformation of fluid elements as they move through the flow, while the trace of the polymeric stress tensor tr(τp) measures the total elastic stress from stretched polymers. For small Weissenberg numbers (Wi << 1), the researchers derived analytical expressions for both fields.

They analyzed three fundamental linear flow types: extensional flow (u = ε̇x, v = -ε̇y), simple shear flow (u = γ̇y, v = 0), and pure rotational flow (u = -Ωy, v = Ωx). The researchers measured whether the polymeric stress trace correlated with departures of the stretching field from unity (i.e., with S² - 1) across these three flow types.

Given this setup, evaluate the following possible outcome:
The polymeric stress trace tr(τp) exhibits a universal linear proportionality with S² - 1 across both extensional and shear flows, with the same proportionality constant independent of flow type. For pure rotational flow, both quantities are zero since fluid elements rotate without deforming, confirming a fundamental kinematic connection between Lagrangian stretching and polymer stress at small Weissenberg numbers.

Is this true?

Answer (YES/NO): NO